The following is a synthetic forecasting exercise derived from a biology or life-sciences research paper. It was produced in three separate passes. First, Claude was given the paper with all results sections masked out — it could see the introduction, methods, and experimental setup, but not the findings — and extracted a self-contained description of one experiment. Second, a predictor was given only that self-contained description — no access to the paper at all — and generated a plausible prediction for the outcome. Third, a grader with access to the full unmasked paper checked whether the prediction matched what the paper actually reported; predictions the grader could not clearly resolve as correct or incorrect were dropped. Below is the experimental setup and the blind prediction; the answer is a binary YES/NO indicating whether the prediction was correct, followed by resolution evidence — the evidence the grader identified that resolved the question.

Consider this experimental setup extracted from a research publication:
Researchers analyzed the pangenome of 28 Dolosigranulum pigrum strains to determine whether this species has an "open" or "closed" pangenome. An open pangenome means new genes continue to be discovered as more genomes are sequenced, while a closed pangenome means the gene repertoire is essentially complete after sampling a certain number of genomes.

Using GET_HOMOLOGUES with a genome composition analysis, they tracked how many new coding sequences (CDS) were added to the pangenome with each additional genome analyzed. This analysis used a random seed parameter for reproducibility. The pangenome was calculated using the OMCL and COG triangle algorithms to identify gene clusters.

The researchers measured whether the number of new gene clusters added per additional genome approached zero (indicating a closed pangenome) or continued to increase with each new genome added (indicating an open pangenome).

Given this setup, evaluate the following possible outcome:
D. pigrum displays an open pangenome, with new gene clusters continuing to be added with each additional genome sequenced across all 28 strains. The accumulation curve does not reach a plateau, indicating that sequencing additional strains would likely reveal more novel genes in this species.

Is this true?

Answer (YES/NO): YES